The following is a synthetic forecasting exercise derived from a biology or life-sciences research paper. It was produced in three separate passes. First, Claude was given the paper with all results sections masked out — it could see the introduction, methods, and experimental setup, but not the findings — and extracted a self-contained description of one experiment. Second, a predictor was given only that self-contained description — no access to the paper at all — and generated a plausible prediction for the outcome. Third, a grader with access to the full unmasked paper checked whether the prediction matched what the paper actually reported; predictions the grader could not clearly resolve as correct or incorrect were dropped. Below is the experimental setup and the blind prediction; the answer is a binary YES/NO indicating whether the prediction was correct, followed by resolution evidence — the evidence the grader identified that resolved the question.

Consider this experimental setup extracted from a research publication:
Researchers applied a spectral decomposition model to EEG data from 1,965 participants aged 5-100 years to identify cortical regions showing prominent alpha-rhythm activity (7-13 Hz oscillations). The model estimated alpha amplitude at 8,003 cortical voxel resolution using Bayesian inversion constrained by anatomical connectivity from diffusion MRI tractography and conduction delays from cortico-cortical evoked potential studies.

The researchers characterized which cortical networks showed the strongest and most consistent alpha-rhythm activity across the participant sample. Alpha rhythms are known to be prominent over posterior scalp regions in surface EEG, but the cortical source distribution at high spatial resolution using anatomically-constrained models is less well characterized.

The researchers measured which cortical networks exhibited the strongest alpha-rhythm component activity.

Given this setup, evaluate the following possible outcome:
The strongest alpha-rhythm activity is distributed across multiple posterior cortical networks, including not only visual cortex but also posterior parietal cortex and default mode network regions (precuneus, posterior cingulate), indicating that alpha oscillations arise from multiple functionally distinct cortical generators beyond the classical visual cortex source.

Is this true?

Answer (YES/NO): NO